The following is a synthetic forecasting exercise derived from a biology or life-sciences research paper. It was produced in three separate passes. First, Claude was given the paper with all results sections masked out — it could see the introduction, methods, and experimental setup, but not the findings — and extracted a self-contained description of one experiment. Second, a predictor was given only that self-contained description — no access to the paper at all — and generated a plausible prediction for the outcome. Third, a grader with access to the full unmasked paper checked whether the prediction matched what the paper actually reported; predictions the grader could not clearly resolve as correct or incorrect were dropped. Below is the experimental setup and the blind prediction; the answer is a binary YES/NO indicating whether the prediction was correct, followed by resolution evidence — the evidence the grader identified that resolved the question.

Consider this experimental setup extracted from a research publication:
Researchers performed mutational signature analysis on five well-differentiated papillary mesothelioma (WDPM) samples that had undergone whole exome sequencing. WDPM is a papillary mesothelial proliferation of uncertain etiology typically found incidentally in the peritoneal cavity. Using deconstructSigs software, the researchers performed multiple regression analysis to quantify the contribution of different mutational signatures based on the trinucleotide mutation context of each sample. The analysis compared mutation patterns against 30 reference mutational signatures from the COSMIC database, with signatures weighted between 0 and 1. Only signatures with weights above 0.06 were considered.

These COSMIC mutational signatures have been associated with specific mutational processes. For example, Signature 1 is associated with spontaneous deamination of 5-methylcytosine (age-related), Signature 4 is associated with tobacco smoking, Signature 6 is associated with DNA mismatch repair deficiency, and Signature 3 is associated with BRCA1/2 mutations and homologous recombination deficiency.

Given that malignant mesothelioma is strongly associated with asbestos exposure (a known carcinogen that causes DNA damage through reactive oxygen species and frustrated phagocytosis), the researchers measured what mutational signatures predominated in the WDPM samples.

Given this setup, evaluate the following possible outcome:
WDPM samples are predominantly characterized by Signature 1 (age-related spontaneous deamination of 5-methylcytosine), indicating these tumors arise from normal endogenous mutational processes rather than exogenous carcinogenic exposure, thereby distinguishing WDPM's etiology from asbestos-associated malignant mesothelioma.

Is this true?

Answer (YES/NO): NO